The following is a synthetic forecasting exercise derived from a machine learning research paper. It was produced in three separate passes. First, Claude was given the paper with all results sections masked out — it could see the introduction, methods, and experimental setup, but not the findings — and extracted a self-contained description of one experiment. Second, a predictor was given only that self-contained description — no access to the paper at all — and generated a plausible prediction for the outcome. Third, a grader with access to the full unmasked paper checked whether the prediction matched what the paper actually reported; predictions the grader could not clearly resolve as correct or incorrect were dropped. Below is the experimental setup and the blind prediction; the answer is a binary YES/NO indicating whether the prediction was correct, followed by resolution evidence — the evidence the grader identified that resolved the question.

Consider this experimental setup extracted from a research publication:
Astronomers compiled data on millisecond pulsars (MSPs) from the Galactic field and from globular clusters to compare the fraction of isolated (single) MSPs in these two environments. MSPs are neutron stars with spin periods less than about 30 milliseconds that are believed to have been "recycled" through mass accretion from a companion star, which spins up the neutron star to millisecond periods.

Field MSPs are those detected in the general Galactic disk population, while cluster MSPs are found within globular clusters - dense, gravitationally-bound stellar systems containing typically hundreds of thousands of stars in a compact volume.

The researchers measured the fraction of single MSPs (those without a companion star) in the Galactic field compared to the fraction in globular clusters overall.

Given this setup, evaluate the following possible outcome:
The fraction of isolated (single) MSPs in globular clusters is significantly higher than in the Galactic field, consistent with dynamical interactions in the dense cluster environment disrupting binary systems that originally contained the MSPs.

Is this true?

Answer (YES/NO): YES